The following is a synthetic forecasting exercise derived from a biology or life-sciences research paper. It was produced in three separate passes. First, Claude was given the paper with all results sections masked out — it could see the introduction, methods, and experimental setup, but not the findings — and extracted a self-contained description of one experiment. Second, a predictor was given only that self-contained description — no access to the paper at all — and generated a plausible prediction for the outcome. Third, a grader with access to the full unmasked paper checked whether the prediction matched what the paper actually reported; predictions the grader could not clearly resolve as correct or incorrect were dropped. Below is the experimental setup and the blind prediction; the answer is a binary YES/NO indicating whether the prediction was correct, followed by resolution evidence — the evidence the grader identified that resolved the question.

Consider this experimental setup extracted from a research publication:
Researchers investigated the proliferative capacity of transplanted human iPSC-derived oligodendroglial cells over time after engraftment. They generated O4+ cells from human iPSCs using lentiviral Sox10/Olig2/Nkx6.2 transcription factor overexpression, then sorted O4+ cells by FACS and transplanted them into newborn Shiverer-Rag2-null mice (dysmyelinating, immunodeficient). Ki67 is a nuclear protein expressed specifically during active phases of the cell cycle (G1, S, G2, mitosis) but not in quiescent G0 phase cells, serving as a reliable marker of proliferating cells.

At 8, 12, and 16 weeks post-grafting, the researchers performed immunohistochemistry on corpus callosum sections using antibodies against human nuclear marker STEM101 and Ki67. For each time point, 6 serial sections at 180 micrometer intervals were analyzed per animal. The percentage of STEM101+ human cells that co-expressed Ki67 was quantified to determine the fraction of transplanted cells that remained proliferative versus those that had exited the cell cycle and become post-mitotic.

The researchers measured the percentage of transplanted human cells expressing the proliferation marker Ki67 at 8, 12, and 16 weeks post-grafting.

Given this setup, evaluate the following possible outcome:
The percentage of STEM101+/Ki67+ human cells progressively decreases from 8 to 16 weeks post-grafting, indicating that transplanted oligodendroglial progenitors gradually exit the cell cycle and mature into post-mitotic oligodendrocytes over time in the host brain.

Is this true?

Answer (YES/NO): NO